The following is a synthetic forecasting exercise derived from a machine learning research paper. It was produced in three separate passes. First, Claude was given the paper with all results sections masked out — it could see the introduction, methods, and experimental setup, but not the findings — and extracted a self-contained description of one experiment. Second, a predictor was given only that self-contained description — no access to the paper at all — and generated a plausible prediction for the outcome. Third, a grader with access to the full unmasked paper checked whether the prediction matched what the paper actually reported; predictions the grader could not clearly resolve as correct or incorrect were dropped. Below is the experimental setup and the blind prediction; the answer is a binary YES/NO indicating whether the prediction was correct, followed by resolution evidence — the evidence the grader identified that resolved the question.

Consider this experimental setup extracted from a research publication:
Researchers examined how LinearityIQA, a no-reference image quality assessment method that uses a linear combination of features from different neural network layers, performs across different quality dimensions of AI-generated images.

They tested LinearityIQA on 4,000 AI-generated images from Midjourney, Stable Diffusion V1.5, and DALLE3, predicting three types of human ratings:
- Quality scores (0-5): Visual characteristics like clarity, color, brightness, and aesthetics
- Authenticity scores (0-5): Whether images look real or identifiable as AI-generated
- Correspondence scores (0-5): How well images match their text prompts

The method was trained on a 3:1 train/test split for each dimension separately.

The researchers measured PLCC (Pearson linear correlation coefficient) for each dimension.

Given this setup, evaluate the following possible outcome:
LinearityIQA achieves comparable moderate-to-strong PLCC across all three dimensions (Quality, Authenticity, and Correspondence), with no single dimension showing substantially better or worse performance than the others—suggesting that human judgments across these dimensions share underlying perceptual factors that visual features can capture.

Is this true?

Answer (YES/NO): NO